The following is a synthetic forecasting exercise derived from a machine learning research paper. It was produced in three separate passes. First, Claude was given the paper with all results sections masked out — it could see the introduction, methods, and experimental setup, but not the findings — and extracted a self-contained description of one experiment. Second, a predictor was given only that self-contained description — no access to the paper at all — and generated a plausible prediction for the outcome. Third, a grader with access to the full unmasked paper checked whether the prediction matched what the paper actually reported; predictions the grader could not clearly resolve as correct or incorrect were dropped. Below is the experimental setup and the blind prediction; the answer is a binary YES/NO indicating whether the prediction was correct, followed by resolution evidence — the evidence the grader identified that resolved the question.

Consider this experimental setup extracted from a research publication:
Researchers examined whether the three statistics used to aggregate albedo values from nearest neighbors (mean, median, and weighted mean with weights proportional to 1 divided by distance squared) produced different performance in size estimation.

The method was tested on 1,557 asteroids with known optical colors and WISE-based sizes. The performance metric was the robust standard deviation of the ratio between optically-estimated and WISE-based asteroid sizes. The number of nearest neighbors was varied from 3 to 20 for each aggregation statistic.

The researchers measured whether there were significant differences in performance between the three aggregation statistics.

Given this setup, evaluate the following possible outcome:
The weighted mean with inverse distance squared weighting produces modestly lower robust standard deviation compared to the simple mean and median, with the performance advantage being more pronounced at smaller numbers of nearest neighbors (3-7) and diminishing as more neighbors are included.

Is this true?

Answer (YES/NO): NO